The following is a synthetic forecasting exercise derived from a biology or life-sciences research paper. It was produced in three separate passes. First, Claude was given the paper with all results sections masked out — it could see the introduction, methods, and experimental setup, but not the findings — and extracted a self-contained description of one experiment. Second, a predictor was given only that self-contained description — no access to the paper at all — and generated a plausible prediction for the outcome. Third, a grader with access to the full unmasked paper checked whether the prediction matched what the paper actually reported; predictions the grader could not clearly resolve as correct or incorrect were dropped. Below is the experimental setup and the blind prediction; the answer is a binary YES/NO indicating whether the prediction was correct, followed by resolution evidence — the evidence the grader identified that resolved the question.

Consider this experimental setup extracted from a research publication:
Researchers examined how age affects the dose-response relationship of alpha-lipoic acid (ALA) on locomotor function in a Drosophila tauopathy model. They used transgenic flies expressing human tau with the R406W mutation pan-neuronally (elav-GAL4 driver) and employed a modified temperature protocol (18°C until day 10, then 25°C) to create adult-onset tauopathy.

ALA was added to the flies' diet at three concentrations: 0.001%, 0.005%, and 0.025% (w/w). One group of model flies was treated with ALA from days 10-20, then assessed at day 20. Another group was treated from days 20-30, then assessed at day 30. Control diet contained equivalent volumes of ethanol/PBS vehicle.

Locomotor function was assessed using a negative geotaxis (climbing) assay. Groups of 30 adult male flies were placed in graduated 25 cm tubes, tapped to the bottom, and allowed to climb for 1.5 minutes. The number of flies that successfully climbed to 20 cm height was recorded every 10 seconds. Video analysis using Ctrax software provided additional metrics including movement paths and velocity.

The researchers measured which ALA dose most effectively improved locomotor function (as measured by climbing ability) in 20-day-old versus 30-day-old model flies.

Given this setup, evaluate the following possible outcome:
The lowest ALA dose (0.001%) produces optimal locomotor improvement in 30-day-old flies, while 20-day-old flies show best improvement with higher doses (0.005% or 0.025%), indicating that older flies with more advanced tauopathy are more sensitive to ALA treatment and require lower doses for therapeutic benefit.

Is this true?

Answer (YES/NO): NO